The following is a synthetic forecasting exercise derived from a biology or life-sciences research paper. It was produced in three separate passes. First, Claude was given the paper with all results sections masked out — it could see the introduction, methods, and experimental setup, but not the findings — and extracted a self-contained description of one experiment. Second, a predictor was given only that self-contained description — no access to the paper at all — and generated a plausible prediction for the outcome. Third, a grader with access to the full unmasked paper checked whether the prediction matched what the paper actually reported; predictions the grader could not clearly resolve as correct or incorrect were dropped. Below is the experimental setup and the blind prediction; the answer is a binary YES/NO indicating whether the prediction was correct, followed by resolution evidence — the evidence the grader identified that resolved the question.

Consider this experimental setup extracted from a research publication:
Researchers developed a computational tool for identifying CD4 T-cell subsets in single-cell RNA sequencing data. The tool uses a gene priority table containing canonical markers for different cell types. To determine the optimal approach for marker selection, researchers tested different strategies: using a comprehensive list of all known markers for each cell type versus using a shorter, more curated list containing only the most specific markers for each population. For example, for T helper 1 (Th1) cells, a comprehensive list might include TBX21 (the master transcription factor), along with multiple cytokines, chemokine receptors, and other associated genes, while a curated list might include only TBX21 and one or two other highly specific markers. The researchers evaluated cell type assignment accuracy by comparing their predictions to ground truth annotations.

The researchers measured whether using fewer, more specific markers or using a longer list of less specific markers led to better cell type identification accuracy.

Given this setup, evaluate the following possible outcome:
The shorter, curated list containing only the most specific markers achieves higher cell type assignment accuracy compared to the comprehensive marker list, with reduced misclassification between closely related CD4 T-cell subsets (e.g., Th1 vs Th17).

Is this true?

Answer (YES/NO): YES